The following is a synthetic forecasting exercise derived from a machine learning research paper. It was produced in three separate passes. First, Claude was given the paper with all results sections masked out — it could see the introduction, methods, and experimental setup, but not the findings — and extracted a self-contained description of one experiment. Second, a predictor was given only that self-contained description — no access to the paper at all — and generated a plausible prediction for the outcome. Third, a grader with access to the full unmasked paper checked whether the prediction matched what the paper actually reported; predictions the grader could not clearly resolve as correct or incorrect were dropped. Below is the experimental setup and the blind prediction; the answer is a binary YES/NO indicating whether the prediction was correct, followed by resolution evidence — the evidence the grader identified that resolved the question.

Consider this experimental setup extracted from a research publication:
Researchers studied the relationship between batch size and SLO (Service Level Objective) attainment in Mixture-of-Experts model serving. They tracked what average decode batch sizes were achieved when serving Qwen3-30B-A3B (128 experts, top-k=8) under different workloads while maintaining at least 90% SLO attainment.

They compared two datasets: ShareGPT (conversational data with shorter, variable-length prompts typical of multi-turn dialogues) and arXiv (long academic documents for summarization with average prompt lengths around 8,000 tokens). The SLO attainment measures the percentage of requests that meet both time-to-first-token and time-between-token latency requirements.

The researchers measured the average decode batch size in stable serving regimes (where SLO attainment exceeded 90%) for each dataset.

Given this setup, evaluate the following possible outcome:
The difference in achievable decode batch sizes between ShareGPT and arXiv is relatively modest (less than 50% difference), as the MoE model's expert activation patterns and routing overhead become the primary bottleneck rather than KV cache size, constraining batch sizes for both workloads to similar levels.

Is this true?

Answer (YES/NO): NO